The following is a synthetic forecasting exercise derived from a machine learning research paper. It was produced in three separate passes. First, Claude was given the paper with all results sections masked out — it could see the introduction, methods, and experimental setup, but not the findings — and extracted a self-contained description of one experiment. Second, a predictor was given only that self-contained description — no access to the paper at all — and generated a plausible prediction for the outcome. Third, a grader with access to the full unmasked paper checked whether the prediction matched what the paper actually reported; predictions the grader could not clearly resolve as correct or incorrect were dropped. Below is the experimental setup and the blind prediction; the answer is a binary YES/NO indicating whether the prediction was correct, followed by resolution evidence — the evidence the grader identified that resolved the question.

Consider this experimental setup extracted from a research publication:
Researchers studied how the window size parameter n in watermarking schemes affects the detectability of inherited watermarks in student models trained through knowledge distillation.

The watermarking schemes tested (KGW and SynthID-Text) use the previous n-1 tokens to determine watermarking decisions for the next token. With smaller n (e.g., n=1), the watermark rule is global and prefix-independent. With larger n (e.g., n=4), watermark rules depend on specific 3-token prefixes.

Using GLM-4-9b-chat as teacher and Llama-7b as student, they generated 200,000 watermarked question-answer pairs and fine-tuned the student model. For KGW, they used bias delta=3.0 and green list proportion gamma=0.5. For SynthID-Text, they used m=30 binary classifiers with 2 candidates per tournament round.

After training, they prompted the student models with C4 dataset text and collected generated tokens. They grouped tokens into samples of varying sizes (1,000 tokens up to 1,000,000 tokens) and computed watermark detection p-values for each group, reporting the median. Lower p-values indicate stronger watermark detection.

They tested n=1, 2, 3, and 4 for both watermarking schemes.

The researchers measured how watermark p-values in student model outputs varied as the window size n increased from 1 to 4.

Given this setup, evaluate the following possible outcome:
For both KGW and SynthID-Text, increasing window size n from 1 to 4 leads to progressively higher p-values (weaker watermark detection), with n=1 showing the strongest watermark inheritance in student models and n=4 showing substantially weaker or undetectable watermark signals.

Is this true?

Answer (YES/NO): YES